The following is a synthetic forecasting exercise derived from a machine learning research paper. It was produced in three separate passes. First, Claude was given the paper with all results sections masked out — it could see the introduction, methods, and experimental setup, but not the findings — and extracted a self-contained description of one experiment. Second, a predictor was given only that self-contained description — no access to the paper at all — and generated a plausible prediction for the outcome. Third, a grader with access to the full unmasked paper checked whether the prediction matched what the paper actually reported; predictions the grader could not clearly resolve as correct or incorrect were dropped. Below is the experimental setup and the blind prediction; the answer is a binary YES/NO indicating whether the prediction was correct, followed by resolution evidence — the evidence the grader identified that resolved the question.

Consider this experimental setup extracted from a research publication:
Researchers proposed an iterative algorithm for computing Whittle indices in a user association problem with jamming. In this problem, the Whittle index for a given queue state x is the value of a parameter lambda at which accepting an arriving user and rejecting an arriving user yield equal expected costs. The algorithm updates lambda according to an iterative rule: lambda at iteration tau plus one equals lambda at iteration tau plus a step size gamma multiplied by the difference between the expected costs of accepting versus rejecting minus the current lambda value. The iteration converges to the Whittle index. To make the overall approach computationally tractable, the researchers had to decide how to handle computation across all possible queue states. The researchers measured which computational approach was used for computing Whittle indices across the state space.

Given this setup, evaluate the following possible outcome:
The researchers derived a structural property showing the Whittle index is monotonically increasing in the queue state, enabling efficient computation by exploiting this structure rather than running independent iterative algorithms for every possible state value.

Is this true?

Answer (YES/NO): NO